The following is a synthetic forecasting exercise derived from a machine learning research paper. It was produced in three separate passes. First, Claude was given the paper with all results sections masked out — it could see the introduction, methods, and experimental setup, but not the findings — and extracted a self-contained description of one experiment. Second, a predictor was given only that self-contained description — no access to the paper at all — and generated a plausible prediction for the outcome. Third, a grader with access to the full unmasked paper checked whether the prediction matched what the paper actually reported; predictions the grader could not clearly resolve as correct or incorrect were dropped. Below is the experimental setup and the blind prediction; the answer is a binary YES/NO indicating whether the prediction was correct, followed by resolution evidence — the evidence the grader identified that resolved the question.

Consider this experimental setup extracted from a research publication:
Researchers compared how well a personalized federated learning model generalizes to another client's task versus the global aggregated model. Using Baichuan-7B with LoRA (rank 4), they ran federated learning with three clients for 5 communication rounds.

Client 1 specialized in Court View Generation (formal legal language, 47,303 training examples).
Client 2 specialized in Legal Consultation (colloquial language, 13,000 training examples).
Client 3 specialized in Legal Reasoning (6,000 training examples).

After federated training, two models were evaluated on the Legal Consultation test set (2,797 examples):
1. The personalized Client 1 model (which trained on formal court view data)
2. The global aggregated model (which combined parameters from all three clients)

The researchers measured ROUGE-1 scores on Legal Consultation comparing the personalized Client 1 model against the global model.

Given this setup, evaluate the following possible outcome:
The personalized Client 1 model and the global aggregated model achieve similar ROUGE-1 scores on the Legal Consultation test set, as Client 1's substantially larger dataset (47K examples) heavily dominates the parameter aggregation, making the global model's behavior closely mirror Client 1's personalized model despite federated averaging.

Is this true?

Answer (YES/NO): NO